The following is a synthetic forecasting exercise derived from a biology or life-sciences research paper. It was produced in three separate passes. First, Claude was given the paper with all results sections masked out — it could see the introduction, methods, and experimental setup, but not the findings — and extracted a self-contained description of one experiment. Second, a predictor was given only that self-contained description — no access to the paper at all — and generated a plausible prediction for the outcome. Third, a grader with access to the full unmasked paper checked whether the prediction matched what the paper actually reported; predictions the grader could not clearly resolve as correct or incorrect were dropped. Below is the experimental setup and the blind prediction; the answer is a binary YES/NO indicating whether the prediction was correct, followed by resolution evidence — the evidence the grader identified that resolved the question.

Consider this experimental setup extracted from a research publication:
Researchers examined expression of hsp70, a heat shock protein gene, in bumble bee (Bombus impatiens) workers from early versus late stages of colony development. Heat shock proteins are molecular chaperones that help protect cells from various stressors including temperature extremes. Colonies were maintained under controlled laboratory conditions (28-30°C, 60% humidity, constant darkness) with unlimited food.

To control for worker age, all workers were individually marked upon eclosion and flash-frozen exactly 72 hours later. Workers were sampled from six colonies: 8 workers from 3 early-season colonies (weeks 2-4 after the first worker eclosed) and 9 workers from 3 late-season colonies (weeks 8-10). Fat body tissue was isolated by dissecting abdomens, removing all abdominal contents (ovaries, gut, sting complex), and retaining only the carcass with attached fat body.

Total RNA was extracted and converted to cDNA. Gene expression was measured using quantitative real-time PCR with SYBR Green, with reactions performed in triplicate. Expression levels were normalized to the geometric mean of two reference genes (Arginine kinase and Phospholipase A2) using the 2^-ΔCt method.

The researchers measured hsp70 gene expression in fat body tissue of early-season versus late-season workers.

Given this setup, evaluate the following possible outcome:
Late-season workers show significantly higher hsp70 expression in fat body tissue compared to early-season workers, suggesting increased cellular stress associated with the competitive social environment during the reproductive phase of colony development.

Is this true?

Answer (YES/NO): NO